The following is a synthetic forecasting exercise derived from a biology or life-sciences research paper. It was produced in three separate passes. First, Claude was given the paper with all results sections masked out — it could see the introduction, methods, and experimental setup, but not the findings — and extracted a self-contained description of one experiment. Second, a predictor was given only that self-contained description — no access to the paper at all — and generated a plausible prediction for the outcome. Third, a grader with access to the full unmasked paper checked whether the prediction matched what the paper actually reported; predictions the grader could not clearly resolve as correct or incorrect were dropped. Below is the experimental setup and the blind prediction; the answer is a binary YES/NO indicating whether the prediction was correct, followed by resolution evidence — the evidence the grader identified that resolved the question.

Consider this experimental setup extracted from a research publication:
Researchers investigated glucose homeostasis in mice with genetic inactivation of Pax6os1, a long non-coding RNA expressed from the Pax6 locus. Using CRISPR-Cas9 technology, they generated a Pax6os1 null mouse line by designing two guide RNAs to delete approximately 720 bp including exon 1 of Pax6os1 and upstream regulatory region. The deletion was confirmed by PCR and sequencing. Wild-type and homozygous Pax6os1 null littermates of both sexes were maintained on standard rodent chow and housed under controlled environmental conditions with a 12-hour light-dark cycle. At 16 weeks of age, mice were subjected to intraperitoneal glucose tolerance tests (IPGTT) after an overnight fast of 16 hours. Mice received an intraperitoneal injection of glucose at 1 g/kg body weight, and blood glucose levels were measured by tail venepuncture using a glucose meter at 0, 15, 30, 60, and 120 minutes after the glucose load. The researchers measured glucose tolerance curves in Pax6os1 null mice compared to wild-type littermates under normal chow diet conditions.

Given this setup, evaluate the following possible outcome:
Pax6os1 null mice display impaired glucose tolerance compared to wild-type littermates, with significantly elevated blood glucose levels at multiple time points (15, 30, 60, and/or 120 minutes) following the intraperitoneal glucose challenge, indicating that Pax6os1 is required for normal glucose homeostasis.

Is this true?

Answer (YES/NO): NO